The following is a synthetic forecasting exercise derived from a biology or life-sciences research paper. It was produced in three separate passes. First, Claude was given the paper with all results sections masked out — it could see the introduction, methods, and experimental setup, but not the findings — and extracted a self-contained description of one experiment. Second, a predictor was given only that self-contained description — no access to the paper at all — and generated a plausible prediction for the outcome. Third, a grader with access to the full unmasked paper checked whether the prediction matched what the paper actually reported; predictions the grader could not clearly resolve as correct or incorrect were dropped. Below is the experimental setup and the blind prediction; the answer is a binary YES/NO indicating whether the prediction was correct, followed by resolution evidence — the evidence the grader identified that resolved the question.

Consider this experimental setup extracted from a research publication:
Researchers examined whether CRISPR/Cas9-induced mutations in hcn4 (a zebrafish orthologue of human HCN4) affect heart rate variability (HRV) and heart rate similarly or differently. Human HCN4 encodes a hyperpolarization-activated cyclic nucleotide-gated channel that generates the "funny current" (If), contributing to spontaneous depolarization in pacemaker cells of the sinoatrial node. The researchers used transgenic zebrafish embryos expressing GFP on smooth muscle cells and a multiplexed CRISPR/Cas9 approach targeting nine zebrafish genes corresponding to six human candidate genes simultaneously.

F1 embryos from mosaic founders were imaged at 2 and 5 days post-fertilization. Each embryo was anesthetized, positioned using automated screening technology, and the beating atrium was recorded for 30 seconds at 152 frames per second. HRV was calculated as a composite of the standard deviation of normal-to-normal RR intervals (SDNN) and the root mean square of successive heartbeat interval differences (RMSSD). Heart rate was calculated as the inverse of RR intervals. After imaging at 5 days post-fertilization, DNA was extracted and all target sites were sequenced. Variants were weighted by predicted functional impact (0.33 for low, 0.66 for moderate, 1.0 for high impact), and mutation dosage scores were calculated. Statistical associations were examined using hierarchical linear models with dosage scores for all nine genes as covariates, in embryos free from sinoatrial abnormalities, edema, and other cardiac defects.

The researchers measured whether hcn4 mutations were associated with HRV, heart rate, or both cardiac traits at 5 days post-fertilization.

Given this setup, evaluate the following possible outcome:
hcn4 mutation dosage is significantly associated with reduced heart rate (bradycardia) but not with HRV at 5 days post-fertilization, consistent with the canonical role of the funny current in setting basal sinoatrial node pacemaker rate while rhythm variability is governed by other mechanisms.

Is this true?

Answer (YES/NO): NO